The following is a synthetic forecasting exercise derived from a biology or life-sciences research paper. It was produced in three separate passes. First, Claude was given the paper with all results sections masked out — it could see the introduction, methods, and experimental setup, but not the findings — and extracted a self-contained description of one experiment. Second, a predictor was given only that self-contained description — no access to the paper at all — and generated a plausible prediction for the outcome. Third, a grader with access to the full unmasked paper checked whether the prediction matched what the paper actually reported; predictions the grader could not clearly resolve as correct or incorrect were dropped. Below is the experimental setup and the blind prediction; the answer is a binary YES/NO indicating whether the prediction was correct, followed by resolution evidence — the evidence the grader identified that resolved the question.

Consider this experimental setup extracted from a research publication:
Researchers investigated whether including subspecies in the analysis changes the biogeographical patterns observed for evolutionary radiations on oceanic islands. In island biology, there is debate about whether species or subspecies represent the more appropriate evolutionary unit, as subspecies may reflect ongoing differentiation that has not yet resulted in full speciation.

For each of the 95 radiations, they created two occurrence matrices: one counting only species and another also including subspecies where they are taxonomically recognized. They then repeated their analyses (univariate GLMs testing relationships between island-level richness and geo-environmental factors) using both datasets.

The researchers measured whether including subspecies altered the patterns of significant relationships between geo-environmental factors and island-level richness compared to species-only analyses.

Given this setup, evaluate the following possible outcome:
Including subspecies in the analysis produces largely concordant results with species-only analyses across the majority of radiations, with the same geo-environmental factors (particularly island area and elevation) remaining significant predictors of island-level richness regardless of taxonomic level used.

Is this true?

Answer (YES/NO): YES